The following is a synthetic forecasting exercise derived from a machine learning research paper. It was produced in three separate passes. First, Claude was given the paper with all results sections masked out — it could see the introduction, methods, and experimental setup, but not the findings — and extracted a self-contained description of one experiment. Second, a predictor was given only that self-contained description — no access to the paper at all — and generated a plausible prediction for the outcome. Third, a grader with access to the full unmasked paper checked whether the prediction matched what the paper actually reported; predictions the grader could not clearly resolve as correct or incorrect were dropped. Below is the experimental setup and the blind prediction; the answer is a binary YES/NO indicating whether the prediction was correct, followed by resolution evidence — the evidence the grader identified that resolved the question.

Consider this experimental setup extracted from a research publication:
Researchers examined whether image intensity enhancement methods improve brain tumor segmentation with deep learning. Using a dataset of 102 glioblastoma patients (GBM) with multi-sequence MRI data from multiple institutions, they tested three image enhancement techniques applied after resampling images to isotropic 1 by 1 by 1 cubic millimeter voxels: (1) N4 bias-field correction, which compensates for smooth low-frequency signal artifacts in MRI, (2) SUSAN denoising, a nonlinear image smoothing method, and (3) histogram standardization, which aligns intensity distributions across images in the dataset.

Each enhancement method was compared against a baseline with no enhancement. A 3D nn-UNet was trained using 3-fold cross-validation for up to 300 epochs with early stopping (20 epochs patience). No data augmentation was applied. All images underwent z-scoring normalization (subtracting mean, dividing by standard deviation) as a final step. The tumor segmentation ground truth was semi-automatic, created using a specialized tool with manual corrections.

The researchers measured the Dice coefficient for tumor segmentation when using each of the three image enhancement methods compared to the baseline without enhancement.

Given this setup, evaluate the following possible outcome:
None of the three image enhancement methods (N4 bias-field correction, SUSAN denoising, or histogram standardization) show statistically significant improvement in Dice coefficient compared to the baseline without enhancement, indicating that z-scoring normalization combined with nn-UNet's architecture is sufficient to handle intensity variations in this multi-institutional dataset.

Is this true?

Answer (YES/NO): YES